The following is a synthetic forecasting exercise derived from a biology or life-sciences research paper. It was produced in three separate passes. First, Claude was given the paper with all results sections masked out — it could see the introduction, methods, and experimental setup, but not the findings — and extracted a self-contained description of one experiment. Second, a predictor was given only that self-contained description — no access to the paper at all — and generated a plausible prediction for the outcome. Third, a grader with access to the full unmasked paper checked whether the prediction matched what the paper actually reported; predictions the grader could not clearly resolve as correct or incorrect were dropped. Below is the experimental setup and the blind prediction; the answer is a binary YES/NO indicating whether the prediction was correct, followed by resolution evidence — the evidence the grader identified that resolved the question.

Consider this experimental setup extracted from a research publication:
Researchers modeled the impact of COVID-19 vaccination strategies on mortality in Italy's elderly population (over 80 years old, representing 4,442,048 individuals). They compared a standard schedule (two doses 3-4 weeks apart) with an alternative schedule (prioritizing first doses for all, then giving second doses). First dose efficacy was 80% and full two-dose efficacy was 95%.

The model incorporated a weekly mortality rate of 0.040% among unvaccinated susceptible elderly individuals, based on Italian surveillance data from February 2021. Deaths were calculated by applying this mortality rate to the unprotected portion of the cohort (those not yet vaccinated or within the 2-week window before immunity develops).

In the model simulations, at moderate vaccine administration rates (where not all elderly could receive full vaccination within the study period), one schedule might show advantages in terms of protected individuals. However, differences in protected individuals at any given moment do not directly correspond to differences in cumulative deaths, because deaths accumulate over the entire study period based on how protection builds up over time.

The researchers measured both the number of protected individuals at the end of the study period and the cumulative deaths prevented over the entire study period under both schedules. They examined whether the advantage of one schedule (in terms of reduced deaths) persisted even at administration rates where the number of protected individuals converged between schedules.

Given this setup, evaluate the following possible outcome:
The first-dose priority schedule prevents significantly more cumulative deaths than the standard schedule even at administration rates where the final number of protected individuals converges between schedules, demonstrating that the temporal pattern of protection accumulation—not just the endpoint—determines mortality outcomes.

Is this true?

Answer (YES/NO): YES